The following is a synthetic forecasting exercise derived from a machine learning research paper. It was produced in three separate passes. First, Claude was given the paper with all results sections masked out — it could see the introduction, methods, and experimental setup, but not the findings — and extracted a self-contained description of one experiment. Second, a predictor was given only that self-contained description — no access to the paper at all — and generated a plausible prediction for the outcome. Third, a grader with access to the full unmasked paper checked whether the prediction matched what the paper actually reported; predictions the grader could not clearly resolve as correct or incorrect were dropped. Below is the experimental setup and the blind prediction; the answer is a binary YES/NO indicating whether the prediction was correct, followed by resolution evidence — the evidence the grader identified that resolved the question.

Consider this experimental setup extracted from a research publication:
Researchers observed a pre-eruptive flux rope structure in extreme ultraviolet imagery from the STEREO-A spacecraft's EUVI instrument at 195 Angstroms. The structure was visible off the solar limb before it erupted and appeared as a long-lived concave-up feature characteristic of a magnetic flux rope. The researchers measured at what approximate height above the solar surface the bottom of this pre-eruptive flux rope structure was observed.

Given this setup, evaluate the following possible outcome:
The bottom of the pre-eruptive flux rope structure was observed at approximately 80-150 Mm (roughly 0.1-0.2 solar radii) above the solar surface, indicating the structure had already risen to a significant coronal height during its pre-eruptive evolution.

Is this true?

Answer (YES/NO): NO